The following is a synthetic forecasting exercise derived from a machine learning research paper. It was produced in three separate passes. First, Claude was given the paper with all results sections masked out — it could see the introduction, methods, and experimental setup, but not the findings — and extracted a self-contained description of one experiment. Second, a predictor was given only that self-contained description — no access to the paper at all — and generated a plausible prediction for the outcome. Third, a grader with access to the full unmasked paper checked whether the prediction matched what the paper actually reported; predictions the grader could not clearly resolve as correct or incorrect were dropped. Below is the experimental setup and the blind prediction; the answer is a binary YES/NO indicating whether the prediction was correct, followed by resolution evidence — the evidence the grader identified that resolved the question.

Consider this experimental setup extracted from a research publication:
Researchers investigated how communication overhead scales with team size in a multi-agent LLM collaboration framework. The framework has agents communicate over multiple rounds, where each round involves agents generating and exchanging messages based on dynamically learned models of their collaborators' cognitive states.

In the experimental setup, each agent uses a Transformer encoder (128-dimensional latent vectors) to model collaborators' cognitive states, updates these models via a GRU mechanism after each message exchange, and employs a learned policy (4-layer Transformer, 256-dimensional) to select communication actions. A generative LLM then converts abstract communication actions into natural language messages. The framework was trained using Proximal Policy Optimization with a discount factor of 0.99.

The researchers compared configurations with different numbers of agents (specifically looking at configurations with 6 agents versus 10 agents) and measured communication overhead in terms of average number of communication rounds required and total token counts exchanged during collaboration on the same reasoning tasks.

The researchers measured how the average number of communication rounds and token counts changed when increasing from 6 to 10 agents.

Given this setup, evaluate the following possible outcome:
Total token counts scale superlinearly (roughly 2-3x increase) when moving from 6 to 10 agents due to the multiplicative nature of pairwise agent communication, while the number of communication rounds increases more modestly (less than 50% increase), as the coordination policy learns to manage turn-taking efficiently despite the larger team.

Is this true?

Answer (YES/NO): NO